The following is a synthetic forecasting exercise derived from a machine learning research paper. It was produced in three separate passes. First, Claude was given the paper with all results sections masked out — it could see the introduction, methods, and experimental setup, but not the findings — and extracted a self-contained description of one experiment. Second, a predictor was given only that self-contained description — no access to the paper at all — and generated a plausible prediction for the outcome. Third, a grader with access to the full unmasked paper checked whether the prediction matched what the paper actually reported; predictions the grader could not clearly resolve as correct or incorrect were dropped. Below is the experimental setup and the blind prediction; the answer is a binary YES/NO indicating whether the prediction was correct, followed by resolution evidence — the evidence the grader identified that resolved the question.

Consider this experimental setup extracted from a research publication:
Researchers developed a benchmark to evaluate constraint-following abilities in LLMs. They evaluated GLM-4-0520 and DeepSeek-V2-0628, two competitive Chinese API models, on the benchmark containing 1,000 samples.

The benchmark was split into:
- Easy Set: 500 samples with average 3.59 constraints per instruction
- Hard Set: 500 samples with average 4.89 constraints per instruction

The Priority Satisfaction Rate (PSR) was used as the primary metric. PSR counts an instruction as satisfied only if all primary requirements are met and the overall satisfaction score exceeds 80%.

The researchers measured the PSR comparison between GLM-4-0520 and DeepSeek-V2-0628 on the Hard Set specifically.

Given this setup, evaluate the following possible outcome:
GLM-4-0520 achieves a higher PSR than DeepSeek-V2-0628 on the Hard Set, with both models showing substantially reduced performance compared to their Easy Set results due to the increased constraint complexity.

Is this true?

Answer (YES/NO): YES